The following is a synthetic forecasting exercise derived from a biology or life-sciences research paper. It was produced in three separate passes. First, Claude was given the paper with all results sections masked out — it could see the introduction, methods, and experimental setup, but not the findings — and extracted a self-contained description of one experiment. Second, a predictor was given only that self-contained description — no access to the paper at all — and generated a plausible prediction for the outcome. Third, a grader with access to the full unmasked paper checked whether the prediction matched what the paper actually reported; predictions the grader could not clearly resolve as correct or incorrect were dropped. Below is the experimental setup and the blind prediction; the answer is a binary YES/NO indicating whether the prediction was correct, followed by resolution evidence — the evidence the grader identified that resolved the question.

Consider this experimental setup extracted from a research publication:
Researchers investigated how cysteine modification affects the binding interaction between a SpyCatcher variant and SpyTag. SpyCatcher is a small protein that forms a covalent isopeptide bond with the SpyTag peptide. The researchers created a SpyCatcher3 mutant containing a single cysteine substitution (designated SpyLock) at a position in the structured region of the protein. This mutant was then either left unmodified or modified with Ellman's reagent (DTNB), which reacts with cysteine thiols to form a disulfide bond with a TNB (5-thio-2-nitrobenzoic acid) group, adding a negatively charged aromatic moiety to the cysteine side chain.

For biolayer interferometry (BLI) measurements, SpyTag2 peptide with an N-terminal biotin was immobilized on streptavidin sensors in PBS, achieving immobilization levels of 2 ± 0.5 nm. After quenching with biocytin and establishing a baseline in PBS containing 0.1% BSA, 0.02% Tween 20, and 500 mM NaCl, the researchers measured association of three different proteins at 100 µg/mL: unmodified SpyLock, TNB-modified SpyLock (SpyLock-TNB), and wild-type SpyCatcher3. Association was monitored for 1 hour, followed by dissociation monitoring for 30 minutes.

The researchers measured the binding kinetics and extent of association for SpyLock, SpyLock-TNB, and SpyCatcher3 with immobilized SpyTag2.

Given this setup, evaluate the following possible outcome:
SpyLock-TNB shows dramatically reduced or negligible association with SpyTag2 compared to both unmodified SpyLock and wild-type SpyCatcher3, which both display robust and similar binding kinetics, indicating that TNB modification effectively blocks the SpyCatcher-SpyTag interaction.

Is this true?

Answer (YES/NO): YES